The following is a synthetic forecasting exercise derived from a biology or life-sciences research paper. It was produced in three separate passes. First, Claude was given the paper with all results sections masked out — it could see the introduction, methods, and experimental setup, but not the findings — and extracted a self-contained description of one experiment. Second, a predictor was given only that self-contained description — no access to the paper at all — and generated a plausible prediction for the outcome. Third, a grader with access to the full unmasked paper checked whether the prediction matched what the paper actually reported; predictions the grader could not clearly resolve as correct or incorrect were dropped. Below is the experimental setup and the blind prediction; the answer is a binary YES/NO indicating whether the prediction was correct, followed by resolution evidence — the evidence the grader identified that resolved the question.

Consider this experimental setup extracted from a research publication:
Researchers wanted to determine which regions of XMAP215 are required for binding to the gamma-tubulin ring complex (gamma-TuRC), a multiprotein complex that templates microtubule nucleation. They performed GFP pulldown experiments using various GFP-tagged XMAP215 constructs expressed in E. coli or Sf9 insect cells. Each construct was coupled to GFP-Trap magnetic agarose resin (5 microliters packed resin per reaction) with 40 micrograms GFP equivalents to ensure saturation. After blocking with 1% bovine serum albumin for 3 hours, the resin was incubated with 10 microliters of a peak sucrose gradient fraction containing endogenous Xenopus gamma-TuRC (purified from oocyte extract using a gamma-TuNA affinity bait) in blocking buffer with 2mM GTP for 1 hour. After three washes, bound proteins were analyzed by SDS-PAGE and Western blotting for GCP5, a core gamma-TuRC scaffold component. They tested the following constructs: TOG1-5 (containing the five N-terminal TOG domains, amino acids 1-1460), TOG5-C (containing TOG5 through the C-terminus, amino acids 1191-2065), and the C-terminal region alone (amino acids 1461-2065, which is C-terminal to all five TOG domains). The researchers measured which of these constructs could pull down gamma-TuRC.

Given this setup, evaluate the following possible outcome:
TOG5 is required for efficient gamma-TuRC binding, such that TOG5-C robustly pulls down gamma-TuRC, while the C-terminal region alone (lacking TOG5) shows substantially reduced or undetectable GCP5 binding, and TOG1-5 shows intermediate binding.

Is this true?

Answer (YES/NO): NO